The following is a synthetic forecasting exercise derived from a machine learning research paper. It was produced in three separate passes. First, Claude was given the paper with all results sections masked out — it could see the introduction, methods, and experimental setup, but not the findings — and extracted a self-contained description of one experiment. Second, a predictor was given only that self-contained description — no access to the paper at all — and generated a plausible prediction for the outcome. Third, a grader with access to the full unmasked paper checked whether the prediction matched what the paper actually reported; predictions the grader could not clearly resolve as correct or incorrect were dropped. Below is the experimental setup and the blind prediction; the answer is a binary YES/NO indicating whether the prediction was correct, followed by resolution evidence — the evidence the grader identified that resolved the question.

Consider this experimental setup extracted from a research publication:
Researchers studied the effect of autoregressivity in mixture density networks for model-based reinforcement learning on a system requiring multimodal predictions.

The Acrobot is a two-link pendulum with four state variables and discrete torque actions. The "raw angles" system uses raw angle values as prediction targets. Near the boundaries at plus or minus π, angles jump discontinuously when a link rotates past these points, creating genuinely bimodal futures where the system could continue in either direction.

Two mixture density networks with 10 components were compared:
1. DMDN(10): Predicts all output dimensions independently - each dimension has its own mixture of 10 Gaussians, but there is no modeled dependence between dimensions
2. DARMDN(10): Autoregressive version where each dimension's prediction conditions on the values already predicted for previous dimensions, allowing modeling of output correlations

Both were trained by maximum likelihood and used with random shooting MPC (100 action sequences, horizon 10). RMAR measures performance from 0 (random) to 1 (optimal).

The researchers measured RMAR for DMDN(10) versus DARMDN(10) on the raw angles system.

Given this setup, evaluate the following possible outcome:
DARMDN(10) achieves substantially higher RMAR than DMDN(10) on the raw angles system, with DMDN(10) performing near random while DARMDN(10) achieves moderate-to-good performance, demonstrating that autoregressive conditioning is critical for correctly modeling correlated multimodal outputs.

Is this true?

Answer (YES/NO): NO